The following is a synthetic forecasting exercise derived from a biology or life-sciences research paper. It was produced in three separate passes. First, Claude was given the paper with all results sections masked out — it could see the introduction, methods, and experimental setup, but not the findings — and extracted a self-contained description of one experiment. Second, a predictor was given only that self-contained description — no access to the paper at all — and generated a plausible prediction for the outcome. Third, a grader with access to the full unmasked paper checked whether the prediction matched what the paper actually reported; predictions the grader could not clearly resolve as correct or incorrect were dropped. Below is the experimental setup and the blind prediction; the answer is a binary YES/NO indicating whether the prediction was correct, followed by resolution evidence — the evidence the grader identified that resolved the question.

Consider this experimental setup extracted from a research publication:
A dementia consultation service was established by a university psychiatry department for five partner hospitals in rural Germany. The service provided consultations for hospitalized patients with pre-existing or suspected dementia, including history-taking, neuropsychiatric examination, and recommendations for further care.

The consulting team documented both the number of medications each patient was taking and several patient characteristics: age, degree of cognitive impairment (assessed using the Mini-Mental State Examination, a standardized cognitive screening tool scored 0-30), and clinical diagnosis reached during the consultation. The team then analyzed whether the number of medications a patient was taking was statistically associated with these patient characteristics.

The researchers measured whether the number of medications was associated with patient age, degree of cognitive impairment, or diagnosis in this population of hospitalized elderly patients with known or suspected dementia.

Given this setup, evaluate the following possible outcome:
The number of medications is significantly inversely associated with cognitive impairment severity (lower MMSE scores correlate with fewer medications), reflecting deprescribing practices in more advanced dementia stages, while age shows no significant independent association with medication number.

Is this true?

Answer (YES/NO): NO